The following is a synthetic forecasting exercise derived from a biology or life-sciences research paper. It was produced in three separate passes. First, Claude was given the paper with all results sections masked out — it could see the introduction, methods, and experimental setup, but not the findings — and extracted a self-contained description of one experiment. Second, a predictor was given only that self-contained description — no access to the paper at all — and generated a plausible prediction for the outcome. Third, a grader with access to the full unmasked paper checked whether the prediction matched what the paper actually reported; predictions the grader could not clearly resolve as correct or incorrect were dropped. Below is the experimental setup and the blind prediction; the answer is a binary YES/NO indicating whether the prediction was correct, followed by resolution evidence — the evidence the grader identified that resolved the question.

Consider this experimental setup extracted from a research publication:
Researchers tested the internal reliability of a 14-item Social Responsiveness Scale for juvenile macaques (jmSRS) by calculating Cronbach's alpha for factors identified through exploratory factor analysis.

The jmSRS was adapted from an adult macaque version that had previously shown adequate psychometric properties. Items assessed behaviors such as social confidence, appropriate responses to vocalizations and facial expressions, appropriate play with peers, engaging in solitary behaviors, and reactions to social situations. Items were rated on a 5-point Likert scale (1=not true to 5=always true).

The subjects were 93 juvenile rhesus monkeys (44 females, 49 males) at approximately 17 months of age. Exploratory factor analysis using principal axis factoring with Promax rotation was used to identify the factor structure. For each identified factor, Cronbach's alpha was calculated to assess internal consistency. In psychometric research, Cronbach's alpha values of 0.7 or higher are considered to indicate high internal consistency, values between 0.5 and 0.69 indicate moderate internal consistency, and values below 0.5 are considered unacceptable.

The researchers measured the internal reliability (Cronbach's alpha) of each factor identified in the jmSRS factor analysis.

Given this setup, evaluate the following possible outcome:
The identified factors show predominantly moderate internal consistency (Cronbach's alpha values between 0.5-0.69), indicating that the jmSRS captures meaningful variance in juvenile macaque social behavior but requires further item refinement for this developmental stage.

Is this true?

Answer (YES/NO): NO